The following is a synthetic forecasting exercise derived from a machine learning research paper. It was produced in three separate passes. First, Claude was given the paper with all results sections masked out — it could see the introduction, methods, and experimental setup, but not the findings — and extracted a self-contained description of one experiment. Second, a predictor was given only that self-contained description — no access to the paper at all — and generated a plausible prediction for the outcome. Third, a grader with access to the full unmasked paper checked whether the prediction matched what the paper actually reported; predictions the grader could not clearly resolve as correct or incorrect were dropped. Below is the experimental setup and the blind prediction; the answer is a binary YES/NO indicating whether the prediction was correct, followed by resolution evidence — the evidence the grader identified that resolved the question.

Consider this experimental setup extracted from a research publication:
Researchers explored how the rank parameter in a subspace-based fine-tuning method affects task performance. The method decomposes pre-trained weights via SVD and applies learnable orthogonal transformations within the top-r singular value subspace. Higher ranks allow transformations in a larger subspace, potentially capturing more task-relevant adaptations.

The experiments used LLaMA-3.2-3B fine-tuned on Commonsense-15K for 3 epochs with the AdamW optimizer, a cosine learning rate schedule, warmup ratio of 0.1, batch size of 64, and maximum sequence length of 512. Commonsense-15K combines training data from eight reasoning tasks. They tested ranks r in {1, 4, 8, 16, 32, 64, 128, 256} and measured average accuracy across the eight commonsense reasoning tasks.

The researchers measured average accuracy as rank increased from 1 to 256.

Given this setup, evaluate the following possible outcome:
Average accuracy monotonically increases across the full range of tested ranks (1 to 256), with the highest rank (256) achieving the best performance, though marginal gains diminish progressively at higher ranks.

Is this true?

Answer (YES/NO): YES